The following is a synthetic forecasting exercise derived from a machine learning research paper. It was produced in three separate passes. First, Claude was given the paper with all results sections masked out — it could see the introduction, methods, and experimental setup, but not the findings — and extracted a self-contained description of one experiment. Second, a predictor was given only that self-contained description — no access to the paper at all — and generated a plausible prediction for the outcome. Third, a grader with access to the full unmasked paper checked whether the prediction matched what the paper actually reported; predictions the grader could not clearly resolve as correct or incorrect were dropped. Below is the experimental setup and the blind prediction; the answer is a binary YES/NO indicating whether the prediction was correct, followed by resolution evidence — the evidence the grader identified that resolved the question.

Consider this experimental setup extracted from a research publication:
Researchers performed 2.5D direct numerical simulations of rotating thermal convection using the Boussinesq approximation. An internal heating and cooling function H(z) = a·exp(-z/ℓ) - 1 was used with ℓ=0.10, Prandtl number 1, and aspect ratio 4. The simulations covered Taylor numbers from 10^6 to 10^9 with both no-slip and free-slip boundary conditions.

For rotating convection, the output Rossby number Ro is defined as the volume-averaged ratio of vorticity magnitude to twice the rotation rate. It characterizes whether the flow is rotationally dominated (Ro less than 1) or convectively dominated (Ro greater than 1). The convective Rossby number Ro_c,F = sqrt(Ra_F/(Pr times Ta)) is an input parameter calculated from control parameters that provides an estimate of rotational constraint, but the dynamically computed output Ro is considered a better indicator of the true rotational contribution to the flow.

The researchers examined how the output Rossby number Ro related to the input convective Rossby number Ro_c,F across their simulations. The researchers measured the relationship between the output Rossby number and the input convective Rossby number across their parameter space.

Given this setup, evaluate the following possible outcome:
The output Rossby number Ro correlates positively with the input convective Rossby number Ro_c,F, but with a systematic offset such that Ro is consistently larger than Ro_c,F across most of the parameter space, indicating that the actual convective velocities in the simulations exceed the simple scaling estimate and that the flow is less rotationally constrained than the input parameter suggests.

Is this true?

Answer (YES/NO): NO